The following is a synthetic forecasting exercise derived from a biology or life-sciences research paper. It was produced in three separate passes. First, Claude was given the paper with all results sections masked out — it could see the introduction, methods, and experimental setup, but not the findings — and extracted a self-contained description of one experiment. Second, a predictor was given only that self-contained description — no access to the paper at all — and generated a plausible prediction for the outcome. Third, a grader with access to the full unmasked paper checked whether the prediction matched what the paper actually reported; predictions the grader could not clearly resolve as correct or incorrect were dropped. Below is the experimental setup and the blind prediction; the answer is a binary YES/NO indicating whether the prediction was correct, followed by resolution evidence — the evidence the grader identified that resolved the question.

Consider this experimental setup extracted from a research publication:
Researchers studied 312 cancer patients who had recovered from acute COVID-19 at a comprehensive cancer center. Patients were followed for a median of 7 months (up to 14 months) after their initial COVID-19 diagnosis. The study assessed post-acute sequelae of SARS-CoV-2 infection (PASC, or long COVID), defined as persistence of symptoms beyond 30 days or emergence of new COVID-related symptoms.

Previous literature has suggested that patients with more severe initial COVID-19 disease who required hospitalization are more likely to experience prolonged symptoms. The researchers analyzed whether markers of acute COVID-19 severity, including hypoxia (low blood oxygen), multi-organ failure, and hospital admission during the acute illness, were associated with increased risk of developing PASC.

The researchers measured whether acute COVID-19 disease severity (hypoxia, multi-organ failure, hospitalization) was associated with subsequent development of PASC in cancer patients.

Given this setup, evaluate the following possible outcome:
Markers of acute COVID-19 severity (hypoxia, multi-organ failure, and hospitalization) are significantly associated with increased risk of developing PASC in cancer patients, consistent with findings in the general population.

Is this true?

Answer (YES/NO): NO